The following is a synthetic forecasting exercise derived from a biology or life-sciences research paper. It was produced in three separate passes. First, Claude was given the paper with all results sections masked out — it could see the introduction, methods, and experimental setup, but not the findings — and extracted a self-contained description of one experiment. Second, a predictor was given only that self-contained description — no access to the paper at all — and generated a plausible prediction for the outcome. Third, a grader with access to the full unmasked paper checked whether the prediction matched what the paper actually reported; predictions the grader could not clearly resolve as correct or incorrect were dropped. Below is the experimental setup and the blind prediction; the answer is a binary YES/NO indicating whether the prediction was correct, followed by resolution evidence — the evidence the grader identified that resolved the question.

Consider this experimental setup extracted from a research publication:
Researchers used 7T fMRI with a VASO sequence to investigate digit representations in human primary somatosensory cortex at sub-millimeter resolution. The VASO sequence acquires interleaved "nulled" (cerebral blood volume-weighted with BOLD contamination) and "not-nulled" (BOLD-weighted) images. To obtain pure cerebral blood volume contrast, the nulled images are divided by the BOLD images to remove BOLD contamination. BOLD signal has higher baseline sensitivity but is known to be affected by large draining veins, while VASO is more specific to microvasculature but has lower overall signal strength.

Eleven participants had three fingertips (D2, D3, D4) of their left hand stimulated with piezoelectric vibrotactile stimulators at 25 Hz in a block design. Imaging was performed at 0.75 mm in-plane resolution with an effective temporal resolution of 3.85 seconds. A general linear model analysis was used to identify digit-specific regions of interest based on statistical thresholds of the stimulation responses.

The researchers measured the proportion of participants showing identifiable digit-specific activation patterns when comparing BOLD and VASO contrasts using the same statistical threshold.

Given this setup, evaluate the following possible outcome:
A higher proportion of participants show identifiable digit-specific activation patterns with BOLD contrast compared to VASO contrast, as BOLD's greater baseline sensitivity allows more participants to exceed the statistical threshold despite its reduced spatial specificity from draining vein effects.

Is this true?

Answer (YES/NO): YES